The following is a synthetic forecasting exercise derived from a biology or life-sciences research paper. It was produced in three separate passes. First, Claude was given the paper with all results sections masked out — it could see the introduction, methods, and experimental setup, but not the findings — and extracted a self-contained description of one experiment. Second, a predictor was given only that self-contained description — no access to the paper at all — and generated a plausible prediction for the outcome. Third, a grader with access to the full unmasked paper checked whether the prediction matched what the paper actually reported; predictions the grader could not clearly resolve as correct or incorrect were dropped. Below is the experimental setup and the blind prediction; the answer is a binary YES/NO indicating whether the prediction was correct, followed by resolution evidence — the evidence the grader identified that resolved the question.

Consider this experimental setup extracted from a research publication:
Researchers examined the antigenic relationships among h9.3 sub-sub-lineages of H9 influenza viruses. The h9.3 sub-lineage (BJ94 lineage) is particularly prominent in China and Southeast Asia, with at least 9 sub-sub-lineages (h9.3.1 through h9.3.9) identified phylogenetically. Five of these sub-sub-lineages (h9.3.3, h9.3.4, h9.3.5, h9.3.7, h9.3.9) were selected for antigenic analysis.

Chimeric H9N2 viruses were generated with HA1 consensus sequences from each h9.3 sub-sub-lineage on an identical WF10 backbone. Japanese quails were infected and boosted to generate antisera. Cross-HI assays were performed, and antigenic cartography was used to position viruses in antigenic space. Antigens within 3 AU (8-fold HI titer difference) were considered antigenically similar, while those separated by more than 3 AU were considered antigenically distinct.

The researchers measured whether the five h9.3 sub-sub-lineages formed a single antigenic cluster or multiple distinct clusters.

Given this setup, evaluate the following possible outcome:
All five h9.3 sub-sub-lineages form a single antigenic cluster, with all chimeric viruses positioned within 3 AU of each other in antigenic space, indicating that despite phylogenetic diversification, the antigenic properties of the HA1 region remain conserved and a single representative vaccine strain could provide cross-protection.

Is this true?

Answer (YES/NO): NO